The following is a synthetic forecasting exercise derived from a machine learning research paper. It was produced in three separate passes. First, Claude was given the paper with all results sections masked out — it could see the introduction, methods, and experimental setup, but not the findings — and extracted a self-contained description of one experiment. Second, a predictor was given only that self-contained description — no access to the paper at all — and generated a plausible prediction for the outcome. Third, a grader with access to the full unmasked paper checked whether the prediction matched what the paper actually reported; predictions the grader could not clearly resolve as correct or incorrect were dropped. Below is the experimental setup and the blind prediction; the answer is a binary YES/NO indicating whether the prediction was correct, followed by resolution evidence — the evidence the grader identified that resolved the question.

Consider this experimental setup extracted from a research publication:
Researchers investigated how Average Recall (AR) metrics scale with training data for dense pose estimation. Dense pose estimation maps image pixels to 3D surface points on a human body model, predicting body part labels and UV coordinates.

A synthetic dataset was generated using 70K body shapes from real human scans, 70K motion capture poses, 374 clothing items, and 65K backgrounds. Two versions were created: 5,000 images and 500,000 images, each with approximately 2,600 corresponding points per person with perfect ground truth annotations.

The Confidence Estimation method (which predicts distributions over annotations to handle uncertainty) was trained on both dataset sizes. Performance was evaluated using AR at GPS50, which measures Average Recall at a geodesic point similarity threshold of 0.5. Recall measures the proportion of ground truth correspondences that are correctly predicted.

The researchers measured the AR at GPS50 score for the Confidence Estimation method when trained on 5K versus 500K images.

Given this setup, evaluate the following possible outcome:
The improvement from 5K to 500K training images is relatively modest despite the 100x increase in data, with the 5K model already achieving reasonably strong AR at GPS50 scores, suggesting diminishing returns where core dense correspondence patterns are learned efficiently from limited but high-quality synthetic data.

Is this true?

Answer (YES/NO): NO